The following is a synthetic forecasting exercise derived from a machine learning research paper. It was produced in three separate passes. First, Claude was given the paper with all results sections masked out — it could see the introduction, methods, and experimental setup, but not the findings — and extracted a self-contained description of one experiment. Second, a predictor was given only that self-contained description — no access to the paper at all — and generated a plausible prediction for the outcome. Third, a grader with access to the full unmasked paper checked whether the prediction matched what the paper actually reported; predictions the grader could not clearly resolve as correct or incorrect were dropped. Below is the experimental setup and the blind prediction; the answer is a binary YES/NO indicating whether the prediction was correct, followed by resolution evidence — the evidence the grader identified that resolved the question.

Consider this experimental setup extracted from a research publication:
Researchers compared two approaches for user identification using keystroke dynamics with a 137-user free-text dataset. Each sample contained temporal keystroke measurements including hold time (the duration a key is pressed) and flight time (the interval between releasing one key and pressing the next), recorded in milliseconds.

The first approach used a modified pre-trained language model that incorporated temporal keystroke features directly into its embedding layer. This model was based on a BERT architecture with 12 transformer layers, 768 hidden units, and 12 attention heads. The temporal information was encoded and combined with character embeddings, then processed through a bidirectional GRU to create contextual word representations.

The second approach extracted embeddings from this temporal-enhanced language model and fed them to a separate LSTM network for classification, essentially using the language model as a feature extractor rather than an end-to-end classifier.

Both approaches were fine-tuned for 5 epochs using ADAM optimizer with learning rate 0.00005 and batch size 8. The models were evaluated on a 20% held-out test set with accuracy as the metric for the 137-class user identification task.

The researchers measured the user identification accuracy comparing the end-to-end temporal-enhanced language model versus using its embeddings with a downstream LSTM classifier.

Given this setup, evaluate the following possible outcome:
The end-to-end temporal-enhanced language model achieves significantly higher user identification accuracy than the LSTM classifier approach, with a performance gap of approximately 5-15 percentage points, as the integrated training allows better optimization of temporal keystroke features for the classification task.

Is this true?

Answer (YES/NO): NO